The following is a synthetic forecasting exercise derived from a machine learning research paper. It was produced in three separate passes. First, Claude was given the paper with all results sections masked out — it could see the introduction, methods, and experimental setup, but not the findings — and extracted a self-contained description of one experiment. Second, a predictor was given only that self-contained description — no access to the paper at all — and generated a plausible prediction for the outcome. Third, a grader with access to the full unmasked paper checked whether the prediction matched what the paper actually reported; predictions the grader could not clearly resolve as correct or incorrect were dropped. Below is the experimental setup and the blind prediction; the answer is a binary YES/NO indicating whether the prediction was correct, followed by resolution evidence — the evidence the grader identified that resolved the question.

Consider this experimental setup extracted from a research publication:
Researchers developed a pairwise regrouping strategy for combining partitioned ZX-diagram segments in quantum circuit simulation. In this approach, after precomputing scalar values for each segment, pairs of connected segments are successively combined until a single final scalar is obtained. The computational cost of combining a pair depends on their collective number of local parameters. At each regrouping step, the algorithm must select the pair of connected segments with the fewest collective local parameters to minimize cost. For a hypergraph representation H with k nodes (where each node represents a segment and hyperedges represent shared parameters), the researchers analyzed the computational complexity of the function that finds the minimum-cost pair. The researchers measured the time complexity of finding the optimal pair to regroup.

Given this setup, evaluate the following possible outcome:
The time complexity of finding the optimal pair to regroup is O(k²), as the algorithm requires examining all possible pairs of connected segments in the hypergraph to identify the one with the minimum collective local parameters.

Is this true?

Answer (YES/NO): YES